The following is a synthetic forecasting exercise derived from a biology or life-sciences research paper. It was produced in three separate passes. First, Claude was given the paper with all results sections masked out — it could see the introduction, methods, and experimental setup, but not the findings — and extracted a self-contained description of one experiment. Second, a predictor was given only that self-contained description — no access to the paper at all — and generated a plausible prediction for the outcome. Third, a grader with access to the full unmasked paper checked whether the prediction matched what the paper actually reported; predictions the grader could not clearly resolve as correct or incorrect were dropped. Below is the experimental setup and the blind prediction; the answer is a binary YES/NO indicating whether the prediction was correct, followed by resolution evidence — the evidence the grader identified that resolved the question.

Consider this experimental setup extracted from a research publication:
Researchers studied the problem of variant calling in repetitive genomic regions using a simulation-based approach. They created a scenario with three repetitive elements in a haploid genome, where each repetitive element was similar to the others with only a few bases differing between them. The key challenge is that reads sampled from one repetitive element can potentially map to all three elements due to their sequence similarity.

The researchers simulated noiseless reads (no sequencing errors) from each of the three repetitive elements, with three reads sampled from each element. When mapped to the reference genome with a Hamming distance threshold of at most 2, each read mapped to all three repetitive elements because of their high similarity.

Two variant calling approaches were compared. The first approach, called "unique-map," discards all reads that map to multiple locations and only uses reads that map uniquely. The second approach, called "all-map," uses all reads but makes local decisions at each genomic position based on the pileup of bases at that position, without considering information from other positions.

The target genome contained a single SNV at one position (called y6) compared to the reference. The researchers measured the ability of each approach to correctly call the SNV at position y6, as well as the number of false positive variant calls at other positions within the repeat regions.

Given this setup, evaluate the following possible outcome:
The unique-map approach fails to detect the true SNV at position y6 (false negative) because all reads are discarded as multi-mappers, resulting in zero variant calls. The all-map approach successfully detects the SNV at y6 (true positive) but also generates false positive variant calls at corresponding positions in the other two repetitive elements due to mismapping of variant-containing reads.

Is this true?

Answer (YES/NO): NO